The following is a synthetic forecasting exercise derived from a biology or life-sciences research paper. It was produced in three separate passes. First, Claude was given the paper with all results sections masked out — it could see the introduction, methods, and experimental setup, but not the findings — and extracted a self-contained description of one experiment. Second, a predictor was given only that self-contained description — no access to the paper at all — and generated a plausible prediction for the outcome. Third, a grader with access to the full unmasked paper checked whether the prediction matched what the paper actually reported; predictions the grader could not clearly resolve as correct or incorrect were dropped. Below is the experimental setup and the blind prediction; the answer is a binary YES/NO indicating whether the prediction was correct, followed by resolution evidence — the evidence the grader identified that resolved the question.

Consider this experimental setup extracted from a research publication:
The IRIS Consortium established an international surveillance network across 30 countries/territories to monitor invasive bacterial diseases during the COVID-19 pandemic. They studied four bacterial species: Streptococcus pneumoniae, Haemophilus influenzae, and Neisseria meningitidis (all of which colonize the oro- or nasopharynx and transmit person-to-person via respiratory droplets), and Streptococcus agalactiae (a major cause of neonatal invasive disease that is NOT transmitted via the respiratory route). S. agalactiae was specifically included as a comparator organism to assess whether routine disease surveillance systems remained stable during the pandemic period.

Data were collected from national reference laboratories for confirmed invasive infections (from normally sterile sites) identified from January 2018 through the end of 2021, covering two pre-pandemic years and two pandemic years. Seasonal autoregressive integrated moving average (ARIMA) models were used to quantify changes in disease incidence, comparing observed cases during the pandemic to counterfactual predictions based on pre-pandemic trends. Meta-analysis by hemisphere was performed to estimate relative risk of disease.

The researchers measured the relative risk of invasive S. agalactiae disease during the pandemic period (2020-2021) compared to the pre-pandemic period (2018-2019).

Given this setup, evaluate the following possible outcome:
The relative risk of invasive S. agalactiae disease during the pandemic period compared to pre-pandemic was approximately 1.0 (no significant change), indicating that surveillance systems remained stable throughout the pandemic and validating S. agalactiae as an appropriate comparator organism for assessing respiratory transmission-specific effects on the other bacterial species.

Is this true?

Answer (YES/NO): YES